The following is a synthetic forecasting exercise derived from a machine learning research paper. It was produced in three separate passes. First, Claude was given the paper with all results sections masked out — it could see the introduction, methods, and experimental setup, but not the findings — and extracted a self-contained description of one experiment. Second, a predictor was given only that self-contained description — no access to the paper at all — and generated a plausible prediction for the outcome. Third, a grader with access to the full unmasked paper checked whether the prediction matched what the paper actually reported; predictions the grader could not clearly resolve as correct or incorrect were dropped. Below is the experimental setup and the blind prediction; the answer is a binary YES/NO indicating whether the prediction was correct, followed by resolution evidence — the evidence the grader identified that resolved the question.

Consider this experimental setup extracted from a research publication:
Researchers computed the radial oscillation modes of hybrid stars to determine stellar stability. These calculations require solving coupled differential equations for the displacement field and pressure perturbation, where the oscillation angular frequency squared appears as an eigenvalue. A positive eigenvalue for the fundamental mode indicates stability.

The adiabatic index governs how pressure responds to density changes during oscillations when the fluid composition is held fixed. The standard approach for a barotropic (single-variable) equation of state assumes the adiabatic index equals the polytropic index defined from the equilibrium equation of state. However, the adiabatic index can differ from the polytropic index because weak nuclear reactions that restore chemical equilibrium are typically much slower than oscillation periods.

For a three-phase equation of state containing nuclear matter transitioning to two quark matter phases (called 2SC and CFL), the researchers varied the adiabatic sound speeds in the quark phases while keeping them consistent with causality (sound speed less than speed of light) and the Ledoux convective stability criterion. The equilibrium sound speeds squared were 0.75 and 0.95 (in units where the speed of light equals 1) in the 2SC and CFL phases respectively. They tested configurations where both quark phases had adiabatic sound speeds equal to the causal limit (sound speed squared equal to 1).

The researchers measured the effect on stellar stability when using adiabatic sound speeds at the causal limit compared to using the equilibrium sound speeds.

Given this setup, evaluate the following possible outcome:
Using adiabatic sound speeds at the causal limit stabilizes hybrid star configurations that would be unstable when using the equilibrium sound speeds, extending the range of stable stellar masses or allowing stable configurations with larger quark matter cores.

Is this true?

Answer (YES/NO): YES